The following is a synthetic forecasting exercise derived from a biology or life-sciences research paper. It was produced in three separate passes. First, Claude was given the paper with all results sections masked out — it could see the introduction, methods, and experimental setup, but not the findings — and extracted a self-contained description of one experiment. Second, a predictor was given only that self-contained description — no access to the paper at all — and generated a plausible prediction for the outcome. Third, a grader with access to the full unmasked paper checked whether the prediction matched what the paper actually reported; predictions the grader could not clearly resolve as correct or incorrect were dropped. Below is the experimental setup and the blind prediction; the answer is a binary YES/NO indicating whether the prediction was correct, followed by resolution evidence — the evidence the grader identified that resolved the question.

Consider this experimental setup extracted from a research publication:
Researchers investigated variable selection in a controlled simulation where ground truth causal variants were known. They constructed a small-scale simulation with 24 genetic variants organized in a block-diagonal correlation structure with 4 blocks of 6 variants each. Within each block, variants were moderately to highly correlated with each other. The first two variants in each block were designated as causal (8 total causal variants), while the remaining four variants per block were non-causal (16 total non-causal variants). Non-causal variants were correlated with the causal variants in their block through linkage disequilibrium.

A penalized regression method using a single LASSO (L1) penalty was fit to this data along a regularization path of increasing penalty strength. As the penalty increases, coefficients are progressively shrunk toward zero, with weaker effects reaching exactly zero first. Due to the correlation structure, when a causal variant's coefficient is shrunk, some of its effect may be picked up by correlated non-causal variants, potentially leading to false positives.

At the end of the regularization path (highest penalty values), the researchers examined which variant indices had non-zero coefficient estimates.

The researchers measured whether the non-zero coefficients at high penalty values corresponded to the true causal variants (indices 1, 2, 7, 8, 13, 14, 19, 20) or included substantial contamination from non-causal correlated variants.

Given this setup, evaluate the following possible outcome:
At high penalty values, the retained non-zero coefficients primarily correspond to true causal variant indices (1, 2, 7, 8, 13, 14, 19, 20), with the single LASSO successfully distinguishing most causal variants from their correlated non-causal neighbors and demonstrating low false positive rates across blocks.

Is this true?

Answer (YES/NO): NO